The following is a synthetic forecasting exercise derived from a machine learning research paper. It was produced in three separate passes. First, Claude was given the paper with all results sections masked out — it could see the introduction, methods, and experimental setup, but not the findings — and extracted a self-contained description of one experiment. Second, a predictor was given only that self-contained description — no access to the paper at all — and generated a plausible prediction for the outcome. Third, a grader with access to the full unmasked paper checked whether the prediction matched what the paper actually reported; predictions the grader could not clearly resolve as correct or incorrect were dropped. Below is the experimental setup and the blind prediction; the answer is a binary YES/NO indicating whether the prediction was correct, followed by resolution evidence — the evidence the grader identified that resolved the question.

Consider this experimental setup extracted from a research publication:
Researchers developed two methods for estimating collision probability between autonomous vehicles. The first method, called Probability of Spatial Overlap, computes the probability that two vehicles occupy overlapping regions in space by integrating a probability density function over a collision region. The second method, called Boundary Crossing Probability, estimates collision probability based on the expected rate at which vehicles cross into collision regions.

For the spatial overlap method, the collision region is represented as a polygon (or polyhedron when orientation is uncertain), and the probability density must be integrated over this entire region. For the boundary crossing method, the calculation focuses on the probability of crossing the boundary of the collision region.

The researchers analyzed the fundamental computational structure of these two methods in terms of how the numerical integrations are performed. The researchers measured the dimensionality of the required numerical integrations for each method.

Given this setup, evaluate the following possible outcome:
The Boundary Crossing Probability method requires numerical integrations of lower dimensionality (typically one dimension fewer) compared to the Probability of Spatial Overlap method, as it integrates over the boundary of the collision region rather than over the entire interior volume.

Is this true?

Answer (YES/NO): YES